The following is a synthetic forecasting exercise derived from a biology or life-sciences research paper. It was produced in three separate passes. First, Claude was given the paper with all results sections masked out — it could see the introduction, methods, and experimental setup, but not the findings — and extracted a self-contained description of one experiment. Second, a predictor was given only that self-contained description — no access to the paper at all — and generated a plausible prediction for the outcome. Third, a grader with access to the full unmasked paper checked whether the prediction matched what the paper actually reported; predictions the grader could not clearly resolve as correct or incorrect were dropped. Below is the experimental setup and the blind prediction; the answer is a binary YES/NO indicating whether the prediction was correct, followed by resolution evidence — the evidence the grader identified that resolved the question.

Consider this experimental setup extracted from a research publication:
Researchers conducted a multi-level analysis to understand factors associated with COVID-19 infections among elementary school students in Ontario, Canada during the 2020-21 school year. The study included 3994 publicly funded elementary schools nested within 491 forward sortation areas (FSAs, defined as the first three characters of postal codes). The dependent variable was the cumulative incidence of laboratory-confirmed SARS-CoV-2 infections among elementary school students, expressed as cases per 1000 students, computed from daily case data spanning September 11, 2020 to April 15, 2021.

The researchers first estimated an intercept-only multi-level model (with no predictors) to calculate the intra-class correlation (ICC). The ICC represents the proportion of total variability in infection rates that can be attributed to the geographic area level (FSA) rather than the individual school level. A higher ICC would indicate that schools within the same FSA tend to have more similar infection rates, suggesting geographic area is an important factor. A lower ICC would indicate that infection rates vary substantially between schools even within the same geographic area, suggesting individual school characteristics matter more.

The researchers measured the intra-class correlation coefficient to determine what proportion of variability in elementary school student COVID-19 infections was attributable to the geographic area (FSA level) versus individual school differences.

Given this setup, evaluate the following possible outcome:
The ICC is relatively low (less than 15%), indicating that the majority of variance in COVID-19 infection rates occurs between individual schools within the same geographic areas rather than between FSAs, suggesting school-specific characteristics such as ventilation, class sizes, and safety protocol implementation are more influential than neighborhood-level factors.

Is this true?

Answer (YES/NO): NO